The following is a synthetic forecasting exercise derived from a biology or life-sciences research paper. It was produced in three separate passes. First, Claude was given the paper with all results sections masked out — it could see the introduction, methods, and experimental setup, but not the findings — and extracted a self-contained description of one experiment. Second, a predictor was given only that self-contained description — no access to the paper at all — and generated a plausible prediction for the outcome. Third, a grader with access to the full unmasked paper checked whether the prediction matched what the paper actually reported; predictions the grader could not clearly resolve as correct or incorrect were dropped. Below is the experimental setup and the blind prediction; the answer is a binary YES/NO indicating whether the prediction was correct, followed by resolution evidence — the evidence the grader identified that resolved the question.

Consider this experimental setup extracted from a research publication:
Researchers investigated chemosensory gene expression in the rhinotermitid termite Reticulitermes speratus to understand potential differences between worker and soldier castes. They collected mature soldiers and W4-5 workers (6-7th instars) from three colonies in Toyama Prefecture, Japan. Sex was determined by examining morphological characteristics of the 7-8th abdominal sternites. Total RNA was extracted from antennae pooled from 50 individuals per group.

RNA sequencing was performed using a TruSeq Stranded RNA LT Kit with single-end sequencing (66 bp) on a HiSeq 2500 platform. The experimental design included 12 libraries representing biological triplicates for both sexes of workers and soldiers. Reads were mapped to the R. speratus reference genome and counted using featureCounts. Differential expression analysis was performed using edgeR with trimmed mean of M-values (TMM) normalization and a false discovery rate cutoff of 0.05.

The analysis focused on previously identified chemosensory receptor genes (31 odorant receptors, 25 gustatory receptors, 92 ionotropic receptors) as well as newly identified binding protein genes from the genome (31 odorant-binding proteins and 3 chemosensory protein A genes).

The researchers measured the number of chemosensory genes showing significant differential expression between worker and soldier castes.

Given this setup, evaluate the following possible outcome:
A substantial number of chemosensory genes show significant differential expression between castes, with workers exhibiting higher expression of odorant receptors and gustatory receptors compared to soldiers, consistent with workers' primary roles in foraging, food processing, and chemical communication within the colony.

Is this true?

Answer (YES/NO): NO